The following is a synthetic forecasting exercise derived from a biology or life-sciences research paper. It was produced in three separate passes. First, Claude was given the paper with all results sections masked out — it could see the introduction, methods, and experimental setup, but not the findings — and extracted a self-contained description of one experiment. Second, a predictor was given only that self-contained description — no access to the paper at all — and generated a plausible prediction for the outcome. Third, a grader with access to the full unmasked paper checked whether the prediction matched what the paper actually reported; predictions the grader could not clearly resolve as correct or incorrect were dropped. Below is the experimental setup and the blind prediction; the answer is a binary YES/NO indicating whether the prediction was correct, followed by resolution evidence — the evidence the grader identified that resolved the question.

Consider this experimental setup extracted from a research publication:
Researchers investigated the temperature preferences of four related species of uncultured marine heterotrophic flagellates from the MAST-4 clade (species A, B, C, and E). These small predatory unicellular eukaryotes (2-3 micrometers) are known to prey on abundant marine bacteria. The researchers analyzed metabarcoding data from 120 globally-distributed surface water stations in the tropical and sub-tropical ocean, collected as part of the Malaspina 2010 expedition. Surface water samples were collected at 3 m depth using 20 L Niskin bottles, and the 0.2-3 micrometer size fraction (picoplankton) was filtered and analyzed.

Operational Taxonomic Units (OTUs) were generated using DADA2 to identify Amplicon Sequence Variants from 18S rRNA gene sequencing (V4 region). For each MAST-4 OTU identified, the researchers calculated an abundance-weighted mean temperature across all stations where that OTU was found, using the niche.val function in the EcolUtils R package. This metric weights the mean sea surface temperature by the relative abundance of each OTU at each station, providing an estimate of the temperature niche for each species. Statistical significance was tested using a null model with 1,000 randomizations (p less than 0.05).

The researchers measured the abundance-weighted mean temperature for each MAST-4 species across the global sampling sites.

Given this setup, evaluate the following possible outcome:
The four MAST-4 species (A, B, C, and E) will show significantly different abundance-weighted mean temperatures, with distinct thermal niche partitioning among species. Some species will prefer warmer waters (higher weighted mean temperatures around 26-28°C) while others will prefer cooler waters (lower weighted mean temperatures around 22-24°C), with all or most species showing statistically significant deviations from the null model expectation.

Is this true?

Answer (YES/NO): YES